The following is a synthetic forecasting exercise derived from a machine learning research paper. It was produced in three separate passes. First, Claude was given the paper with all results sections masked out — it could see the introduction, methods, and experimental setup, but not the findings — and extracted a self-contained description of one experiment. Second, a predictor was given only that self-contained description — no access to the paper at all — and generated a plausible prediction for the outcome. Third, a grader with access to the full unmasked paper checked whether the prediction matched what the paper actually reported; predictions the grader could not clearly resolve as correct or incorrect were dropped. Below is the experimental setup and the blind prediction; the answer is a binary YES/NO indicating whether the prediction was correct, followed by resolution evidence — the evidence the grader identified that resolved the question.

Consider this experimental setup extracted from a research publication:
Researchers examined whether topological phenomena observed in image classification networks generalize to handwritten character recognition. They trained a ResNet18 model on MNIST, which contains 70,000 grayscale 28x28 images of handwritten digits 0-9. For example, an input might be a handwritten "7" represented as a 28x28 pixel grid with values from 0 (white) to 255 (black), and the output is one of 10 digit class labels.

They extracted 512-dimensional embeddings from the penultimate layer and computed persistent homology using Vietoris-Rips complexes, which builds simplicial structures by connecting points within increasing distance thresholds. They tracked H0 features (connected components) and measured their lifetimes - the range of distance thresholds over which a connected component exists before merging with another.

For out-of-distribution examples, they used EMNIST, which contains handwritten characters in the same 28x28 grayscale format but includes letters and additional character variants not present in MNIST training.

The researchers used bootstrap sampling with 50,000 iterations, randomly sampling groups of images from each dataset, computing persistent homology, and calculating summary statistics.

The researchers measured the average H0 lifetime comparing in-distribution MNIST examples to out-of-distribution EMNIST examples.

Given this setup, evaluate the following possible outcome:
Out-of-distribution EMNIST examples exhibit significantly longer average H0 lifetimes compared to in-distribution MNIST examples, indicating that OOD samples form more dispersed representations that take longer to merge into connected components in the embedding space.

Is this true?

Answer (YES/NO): YES